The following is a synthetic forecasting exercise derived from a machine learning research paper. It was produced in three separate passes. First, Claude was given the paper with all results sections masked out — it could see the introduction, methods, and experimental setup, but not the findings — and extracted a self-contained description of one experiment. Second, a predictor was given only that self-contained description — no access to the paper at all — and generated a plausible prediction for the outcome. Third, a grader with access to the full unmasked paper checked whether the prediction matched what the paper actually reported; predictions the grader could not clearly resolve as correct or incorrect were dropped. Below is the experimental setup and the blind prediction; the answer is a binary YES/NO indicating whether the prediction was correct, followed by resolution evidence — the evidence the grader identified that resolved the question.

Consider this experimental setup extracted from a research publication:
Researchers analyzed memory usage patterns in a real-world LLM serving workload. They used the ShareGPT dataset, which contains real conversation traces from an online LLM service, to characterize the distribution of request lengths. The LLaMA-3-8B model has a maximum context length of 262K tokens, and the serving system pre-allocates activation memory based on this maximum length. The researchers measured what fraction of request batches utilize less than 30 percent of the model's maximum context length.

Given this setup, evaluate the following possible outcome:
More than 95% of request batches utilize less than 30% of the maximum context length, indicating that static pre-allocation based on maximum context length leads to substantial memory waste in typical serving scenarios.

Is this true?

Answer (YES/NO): NO